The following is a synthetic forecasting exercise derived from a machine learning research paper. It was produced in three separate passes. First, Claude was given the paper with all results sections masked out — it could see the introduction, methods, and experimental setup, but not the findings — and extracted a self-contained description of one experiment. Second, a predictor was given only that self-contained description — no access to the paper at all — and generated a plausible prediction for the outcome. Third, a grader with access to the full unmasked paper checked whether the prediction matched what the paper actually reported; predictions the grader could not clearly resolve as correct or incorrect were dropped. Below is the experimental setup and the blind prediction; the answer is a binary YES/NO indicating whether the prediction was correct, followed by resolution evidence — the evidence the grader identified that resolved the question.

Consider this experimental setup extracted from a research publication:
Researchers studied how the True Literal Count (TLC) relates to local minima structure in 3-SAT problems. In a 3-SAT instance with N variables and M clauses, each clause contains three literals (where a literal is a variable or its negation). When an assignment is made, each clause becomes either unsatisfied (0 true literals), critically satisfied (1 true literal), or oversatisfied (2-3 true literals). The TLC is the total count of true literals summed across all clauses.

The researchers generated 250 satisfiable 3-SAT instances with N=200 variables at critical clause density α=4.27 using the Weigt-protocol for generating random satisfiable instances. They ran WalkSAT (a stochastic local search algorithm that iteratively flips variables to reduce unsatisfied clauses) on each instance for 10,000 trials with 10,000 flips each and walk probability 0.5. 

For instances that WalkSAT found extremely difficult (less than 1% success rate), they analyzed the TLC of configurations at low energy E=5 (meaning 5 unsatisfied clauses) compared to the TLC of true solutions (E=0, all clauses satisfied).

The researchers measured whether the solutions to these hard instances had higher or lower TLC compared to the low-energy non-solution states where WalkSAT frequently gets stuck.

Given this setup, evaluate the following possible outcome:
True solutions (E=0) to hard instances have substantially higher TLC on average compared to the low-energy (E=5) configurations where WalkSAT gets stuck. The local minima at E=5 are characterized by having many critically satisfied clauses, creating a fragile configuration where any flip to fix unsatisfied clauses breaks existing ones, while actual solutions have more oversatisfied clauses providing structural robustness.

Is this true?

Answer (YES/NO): NO